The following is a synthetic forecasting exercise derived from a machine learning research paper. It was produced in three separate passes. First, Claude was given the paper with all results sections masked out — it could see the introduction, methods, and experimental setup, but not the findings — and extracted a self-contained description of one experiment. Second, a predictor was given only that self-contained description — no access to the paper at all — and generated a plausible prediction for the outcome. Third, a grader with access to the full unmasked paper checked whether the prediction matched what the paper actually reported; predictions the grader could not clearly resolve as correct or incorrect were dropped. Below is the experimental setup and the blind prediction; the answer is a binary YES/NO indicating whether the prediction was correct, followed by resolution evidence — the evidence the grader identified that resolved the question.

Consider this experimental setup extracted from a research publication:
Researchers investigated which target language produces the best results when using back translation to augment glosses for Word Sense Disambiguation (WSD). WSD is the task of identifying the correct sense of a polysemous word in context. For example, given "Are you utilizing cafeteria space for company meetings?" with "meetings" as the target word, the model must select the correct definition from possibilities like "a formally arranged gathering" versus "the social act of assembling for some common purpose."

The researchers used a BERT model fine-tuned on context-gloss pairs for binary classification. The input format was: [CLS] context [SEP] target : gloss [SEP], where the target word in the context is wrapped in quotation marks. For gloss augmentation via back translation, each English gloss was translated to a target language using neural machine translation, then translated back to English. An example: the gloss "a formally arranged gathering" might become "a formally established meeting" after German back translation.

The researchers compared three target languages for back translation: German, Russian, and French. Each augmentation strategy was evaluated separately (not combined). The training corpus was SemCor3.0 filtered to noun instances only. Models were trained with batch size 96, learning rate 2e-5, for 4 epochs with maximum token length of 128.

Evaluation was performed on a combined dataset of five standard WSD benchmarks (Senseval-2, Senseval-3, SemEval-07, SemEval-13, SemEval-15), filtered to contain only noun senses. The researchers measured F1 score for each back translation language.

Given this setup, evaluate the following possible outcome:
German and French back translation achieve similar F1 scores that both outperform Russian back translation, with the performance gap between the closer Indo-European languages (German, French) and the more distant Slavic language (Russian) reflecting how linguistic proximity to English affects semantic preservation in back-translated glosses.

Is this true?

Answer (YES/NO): NO